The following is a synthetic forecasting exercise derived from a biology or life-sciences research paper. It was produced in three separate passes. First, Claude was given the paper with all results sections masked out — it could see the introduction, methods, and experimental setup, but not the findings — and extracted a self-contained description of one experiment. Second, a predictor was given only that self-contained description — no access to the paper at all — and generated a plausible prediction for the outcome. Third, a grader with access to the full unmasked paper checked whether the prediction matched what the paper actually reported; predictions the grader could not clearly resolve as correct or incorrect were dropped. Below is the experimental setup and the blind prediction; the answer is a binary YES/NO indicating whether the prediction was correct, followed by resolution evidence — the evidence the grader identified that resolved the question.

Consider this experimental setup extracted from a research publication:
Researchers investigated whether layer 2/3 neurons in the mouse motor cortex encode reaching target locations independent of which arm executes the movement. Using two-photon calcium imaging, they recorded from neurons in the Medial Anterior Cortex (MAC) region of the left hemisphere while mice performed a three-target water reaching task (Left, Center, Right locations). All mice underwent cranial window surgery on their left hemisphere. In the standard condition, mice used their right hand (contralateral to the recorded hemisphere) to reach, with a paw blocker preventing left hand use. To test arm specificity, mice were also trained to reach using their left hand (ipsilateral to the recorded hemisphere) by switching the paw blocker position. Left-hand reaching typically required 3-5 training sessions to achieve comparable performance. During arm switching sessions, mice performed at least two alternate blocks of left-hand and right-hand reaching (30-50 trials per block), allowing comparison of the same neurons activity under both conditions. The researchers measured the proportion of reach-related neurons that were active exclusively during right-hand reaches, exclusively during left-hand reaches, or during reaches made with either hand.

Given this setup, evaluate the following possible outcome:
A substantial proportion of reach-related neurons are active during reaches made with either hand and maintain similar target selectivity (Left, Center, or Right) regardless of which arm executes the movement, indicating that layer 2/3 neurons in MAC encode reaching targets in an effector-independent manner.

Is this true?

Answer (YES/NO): NO